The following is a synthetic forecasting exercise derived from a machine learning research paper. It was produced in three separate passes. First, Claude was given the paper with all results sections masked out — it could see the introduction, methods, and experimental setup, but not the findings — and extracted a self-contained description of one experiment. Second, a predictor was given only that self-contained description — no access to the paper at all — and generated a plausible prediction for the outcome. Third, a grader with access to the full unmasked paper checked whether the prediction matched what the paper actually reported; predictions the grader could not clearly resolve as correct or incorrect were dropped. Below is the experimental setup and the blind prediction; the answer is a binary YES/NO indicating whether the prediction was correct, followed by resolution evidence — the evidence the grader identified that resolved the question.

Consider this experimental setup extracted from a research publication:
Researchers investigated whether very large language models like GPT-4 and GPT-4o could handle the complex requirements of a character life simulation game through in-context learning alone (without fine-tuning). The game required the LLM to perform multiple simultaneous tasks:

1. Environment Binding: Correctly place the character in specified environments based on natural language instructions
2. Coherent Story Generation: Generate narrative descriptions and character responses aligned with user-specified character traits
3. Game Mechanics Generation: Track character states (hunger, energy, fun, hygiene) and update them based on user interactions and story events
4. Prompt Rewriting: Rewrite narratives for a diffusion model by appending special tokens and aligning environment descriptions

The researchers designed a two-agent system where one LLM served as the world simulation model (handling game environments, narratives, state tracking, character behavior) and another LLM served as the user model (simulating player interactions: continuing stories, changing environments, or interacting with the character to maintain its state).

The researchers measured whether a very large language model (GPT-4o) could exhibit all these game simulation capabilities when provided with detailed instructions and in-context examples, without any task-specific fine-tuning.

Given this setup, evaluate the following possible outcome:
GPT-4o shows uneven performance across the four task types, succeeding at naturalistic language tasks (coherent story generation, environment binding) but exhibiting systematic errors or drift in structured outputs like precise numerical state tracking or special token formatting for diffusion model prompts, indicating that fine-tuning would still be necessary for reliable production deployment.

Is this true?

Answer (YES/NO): NO